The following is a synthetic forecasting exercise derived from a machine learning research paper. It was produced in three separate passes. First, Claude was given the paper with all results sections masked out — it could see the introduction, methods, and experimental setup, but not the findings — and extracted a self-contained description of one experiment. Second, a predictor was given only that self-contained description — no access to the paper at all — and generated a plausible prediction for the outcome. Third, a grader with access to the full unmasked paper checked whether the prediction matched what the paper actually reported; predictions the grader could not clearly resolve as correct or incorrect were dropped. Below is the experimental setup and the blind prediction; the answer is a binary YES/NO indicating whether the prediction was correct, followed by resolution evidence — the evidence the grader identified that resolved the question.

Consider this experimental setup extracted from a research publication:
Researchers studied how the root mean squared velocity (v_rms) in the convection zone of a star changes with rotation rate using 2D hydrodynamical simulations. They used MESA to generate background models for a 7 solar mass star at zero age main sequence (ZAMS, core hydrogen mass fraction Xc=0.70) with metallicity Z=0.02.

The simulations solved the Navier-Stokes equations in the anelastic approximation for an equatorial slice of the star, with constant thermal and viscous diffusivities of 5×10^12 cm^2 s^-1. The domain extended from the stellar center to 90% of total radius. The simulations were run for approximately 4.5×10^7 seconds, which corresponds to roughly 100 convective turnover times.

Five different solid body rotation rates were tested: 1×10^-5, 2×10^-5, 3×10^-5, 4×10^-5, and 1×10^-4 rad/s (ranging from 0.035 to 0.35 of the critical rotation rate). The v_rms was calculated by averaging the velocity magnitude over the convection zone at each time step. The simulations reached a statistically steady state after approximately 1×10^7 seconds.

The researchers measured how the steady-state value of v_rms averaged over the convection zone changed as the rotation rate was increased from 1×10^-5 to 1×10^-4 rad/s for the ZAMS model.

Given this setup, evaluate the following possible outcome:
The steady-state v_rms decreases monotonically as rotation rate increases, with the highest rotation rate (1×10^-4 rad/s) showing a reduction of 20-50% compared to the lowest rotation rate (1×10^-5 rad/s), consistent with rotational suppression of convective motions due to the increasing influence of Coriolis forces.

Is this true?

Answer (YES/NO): NO